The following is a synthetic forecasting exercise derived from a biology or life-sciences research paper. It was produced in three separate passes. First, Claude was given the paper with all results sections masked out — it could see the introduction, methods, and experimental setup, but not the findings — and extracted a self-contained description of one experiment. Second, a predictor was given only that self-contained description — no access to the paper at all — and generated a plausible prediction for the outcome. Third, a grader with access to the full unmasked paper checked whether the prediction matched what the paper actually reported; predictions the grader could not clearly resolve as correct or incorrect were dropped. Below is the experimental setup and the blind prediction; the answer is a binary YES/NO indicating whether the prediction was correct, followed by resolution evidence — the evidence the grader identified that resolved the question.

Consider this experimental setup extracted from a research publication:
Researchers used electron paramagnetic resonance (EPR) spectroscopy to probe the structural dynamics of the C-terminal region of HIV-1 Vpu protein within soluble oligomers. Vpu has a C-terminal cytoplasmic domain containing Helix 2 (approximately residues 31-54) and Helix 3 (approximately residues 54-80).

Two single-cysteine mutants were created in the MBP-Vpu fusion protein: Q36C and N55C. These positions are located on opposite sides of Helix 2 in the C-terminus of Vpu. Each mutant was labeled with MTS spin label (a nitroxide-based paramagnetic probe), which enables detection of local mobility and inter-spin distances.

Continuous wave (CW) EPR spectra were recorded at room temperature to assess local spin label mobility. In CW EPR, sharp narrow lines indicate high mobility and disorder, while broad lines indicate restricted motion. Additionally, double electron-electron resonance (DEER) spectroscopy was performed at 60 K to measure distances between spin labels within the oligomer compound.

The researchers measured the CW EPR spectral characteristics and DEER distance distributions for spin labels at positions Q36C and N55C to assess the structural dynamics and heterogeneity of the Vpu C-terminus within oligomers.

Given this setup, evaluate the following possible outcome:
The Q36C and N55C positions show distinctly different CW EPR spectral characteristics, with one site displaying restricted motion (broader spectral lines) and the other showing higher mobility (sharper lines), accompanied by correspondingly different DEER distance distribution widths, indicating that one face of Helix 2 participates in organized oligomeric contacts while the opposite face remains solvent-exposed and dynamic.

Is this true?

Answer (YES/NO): YES